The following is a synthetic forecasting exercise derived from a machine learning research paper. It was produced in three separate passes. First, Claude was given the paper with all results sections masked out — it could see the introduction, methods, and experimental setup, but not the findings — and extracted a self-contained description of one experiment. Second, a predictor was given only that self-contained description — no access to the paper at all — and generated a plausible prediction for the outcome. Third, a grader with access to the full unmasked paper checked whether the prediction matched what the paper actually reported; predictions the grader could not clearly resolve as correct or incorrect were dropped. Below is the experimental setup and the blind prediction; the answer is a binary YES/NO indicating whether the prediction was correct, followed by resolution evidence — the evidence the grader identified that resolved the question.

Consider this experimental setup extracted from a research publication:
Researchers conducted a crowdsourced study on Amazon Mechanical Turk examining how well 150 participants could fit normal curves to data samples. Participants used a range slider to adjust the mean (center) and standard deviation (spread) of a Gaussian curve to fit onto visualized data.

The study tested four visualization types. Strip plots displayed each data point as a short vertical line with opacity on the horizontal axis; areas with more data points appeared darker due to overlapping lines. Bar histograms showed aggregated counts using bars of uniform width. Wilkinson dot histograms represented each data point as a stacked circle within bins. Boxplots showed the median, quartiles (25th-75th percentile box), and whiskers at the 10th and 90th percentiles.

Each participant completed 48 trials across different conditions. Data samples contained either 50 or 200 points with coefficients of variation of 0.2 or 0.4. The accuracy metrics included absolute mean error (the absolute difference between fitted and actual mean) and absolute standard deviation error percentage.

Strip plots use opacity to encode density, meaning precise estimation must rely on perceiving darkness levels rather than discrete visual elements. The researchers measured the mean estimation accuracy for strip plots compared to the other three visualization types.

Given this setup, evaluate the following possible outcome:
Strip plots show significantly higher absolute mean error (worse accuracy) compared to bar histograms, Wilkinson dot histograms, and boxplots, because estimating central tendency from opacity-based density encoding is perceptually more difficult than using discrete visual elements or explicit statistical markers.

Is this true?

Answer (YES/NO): NO